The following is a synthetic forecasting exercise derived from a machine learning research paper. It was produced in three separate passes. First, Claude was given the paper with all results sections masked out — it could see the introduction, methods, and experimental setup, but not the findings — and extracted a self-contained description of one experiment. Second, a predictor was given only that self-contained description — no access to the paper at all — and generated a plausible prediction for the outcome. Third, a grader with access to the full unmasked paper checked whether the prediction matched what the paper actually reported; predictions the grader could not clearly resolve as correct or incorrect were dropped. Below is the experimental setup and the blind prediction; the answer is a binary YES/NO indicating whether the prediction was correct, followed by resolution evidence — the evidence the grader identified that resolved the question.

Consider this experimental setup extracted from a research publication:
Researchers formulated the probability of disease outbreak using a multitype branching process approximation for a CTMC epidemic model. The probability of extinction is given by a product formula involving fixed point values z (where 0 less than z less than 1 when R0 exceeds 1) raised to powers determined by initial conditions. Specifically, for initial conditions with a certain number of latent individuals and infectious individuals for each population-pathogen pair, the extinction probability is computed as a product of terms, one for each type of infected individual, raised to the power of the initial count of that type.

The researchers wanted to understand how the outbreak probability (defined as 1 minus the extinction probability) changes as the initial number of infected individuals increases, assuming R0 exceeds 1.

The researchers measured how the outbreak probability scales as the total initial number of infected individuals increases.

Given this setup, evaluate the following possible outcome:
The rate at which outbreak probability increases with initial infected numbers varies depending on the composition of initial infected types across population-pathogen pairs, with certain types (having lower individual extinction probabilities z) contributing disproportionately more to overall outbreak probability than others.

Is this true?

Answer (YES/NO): YES